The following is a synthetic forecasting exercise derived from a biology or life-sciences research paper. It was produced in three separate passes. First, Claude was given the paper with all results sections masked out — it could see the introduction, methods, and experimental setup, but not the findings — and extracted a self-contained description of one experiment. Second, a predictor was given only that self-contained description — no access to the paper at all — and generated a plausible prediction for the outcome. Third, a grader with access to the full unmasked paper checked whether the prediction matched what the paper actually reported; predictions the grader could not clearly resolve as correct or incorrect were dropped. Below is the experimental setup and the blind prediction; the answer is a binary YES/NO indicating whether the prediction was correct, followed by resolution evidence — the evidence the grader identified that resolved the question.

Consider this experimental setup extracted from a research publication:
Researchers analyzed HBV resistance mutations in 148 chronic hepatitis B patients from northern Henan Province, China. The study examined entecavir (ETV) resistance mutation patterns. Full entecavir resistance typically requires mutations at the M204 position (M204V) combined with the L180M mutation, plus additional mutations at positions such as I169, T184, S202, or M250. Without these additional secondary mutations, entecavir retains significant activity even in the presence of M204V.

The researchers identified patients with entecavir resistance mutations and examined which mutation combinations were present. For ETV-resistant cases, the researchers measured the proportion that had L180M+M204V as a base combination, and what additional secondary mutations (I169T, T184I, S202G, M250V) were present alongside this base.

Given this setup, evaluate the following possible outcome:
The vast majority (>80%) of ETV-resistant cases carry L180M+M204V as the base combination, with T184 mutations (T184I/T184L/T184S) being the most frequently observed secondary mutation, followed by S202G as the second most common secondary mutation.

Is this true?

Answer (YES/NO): NO